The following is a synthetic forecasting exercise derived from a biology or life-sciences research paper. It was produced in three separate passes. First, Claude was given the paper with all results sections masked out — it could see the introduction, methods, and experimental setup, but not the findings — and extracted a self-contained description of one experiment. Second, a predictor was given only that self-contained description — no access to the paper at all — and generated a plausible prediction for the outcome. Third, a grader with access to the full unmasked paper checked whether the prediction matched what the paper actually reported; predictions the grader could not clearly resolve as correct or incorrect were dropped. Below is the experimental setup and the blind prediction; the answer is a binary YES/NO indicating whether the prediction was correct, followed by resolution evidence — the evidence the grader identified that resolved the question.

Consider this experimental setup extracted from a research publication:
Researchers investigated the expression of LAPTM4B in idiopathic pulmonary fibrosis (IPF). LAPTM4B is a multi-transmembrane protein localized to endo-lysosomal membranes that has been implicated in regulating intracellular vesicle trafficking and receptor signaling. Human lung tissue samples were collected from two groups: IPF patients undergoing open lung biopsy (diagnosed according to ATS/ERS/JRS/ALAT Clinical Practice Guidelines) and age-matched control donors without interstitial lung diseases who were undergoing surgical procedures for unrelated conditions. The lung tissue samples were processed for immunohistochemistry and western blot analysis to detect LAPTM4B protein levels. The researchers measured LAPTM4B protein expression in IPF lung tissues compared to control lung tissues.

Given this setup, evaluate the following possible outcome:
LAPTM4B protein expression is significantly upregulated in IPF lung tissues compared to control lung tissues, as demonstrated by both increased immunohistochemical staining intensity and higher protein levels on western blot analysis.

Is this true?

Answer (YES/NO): NO